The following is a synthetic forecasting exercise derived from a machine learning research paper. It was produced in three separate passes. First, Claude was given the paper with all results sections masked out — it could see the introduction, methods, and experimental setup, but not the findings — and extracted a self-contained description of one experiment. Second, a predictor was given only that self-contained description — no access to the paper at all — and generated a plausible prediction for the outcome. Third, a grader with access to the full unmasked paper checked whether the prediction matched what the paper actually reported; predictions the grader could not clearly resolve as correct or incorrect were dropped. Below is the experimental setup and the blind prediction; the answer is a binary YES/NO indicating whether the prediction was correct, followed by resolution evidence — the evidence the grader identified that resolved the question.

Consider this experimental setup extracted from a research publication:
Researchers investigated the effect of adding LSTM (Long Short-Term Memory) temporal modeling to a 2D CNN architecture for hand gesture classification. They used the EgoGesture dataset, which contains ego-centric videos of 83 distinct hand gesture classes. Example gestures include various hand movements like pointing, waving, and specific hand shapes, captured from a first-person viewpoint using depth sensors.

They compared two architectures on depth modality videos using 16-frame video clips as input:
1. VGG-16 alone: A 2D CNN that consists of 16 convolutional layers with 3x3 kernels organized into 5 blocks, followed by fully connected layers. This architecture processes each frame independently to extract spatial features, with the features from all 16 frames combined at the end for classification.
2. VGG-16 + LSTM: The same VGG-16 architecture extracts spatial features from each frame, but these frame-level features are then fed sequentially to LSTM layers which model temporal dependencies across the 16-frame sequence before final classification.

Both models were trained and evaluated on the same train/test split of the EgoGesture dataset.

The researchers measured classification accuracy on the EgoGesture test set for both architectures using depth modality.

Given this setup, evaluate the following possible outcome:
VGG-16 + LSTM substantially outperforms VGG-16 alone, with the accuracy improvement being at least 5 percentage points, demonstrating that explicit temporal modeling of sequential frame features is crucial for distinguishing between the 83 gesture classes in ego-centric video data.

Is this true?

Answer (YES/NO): YES